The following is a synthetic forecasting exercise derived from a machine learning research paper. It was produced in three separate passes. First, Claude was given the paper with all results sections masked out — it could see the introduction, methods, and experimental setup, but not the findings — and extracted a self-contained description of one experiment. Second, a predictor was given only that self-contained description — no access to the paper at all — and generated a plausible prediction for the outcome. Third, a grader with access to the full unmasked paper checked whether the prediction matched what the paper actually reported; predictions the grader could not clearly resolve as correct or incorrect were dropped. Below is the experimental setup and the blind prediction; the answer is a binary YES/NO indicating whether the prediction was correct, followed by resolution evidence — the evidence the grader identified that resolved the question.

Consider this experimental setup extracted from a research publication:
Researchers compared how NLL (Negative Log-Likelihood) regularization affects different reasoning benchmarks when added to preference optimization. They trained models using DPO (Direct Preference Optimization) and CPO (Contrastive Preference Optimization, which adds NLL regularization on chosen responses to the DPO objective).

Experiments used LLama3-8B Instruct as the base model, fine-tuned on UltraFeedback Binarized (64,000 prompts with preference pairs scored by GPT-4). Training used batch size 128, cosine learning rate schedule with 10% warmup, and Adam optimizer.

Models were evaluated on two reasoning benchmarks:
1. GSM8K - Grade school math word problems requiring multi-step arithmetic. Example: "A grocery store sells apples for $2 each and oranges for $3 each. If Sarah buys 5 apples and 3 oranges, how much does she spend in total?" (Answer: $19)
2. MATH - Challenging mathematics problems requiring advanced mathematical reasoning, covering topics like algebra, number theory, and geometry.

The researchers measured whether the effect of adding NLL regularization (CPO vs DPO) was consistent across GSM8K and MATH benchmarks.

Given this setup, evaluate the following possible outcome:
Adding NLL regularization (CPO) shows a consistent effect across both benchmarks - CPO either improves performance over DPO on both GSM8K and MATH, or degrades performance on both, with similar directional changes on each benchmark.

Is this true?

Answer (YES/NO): NO